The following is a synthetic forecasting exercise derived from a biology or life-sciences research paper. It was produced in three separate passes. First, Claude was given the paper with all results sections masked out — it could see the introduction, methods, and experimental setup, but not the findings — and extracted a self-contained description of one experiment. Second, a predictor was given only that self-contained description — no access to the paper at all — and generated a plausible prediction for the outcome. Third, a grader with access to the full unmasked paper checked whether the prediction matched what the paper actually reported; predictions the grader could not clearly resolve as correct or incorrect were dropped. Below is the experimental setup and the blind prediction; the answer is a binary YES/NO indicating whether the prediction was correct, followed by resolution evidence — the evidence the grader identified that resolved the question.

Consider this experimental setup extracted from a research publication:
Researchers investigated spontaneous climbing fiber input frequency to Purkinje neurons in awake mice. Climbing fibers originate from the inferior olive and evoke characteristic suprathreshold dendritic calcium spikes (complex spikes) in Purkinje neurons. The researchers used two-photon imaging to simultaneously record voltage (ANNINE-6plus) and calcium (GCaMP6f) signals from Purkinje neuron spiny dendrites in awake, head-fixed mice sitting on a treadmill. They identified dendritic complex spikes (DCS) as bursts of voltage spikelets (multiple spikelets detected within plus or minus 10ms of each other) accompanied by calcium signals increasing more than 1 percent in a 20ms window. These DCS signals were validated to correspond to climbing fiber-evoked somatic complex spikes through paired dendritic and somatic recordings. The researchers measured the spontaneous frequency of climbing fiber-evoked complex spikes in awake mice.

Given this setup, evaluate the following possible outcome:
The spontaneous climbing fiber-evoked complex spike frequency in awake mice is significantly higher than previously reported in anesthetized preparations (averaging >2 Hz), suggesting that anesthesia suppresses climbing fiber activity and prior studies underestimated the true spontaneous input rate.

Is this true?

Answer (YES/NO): NO